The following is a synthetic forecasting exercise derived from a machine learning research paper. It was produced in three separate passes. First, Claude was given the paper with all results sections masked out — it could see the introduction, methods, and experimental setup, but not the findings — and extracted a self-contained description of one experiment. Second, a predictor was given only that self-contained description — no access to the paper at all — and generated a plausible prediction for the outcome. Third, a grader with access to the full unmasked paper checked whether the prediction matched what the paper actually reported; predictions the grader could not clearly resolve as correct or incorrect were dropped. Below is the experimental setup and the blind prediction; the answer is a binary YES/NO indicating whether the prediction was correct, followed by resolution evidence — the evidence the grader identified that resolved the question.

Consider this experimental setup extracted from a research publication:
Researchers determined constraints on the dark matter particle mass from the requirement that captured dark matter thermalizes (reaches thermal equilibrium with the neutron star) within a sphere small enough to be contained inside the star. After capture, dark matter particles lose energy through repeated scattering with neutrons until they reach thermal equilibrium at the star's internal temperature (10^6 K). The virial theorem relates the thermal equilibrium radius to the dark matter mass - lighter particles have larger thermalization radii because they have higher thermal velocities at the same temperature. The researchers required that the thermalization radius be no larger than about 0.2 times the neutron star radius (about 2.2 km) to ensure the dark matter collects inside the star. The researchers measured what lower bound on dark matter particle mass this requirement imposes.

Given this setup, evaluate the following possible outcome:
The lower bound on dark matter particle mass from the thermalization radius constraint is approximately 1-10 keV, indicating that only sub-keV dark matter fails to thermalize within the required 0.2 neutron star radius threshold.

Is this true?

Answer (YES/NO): NO